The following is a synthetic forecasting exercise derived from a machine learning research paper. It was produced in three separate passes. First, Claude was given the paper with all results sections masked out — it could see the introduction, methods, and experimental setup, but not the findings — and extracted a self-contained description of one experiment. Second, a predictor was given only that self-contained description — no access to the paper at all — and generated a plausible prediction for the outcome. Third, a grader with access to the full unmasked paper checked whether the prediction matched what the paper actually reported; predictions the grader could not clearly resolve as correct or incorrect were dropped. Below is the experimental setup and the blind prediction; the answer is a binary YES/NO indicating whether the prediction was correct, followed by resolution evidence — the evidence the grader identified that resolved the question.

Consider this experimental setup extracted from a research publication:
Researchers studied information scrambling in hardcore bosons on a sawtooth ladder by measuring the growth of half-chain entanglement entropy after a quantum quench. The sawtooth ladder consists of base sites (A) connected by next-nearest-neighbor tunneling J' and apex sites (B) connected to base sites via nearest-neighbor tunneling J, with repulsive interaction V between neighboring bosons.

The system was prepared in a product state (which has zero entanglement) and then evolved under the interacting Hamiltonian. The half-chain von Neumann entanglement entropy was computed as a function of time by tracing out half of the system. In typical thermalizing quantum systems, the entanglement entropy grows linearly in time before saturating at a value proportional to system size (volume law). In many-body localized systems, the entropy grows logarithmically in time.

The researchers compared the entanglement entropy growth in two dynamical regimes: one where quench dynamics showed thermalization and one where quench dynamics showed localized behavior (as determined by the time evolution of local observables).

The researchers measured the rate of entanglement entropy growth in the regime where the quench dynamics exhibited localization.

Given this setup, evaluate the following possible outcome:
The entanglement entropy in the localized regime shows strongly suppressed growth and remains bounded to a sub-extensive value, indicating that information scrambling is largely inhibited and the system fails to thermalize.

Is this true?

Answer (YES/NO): NO